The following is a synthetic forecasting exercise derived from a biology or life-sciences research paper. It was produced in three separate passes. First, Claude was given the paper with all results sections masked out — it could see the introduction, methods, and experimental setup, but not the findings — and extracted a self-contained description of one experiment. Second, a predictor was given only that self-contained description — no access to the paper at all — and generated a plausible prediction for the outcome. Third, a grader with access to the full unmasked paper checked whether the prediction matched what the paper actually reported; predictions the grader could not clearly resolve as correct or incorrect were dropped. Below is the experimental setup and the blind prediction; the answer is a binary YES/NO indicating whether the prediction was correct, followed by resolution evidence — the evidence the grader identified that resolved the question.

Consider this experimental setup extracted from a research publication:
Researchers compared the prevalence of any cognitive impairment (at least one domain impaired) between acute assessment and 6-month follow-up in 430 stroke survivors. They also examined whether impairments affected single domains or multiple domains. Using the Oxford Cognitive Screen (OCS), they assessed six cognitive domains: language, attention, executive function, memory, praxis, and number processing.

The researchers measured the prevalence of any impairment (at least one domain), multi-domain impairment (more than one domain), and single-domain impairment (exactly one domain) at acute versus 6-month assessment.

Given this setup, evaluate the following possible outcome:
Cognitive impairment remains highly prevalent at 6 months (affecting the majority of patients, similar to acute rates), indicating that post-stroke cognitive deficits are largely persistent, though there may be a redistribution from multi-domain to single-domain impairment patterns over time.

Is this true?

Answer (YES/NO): NO